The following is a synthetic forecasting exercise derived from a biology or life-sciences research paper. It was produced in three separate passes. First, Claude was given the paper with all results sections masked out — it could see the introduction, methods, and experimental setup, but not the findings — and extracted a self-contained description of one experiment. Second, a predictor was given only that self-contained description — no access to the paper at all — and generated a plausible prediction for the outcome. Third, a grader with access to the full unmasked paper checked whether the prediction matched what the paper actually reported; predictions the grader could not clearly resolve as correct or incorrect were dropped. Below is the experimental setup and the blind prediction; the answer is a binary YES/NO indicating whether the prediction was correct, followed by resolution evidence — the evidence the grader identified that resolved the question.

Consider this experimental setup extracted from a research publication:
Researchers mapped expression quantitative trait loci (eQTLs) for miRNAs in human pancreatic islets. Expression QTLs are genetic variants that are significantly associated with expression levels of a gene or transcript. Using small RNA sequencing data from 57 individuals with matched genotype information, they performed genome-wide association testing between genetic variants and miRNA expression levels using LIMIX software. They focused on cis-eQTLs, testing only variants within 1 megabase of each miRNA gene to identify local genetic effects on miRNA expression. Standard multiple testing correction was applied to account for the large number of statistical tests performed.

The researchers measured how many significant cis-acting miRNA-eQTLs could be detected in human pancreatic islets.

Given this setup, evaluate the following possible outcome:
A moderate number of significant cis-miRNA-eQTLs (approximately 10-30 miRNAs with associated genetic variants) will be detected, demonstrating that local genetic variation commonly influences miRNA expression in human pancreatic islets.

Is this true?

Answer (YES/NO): NO